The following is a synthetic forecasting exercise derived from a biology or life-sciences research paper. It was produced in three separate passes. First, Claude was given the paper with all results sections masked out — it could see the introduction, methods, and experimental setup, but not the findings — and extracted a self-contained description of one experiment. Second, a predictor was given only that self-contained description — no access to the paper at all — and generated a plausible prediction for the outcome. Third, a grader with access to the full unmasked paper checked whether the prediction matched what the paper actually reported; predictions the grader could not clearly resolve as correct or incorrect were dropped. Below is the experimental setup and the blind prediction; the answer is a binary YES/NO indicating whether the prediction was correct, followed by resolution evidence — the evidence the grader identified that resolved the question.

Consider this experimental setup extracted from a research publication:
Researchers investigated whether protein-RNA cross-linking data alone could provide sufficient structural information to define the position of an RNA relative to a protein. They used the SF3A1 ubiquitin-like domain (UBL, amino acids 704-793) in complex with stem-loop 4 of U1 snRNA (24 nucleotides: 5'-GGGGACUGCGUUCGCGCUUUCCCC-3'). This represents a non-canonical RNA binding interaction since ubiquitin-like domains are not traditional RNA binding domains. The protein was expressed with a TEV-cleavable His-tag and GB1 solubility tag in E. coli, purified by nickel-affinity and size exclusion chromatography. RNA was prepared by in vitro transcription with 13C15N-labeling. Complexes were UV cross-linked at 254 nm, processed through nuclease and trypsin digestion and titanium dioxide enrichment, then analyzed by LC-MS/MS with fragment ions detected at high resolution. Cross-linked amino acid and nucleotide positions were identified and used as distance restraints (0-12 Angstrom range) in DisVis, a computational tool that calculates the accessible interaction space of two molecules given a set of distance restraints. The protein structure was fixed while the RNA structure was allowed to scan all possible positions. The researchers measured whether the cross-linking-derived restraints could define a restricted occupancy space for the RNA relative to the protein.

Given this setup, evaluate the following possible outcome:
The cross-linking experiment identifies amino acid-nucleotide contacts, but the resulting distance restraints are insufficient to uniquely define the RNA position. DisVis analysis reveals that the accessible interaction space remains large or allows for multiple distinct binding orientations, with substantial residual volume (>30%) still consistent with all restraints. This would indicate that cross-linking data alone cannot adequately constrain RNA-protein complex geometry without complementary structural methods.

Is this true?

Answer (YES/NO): NO